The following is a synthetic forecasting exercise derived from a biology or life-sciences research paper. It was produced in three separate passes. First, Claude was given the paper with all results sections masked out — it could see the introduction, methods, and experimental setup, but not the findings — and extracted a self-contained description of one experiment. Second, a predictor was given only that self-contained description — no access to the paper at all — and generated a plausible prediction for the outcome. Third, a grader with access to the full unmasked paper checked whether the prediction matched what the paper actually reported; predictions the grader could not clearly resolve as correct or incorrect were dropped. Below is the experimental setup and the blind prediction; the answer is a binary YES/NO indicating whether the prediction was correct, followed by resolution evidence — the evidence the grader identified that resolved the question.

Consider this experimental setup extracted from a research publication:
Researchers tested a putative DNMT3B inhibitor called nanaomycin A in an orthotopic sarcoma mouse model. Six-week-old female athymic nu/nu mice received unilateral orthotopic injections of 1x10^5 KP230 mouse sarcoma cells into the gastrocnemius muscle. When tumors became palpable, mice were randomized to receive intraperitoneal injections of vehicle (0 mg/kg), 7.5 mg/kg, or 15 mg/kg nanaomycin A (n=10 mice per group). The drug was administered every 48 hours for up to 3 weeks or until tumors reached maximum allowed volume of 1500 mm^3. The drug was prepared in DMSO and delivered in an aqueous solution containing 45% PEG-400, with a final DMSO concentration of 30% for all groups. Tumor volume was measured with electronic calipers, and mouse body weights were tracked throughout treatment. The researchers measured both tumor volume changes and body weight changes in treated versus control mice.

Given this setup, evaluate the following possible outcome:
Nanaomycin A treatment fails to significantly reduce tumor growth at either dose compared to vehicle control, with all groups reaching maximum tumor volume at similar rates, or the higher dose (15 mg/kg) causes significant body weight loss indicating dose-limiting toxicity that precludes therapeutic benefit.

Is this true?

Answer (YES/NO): YES